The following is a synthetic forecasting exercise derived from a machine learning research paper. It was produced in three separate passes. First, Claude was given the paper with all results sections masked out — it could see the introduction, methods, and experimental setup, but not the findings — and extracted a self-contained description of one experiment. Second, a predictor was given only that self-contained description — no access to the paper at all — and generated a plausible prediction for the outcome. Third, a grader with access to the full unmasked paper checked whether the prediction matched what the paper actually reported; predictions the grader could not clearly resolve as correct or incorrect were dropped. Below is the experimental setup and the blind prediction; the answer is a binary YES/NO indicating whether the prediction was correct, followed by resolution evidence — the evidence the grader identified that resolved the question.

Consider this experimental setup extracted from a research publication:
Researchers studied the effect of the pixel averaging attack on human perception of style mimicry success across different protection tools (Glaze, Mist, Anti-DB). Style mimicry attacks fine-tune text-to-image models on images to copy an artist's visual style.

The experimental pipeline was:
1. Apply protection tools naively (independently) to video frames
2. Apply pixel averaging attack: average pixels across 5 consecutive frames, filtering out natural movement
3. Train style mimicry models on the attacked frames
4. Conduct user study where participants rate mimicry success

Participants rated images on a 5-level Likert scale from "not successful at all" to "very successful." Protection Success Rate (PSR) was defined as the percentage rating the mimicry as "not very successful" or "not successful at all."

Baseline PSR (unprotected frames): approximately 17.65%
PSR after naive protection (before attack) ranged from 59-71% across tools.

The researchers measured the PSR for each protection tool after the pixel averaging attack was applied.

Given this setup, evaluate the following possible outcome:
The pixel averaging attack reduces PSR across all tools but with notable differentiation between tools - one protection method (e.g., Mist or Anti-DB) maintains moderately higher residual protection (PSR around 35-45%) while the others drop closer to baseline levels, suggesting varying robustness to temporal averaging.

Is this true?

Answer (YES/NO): NO